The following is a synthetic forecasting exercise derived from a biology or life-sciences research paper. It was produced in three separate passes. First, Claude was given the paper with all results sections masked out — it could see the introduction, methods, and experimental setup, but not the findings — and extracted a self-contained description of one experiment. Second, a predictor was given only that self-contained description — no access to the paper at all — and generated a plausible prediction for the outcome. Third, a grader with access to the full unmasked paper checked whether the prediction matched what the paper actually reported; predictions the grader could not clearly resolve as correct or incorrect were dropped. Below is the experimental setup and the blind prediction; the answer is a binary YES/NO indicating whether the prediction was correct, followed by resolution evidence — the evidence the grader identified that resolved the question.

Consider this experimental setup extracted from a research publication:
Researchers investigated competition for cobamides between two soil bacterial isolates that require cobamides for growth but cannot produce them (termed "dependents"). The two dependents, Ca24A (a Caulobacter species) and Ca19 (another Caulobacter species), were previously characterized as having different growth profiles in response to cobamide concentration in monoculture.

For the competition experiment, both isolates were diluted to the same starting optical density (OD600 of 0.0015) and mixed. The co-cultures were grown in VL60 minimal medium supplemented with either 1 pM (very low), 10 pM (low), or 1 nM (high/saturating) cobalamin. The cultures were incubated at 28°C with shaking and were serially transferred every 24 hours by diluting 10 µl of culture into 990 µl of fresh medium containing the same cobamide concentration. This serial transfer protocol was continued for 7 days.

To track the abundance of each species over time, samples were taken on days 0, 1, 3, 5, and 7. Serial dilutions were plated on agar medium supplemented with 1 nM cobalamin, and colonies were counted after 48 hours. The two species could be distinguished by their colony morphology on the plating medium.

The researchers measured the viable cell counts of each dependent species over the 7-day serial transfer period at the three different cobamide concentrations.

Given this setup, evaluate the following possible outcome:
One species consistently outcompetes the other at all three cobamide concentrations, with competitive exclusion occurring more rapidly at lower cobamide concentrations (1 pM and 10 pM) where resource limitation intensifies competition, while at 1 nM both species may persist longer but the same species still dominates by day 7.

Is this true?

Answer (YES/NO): NO